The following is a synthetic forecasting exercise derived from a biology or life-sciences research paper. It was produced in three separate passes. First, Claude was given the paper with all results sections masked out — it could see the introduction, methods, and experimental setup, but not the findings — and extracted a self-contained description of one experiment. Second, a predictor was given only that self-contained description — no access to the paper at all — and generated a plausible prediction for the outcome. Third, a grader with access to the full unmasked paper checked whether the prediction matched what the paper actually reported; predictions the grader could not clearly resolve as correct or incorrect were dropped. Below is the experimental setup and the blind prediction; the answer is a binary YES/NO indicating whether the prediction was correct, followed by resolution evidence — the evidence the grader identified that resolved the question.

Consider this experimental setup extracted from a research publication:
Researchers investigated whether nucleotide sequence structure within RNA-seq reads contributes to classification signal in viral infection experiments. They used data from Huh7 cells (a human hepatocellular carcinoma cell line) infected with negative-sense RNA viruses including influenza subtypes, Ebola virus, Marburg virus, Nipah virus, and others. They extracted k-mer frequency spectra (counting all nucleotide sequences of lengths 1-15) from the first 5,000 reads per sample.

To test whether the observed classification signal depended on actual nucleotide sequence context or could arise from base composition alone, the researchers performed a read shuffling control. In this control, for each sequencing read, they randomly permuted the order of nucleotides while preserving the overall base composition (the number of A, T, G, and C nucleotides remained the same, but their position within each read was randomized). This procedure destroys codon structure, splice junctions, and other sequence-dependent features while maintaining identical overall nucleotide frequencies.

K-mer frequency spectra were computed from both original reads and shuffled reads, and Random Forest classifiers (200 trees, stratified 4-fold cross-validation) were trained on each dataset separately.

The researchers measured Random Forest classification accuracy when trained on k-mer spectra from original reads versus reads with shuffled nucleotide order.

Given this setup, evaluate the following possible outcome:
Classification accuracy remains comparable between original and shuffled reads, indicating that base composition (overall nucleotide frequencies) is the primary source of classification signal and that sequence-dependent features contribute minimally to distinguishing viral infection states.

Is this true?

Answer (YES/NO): NO